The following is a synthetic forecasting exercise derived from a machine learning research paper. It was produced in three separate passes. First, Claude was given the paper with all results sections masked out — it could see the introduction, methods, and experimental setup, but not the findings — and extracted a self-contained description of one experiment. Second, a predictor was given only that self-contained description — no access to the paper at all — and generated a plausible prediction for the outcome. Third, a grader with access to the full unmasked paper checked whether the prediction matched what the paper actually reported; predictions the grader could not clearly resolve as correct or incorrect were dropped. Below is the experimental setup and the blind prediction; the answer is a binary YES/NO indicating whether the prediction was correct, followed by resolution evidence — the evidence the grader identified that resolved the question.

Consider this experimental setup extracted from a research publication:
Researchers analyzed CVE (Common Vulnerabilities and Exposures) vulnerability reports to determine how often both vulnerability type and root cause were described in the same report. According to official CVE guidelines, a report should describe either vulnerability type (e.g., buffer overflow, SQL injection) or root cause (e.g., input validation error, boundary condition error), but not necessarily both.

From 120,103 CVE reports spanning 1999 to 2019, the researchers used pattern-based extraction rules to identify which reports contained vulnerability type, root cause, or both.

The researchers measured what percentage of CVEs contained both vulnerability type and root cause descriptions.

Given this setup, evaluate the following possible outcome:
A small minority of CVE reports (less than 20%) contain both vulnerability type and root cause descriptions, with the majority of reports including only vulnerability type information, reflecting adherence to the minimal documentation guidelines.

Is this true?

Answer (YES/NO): NO